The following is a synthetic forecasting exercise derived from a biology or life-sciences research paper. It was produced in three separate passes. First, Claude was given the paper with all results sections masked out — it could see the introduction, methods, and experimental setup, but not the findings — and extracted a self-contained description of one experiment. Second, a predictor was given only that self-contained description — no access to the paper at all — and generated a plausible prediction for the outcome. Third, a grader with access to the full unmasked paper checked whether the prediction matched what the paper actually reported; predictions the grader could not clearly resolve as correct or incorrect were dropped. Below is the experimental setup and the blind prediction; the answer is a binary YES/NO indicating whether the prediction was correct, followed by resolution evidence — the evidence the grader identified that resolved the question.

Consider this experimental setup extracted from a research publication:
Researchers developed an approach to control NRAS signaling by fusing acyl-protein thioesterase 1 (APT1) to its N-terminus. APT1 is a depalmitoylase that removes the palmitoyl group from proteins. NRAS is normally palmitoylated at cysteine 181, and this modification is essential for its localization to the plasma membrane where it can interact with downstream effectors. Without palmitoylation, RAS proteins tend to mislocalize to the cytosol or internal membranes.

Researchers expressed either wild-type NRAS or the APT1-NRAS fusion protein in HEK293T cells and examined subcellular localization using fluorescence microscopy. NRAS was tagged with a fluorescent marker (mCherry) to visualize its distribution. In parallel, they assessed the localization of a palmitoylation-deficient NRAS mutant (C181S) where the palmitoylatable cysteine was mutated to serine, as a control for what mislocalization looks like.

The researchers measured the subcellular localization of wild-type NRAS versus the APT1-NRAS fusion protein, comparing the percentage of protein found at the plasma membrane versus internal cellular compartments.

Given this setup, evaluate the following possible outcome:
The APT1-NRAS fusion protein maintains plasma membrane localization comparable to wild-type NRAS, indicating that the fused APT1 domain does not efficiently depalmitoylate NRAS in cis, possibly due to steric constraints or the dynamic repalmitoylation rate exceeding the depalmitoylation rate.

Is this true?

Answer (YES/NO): NO